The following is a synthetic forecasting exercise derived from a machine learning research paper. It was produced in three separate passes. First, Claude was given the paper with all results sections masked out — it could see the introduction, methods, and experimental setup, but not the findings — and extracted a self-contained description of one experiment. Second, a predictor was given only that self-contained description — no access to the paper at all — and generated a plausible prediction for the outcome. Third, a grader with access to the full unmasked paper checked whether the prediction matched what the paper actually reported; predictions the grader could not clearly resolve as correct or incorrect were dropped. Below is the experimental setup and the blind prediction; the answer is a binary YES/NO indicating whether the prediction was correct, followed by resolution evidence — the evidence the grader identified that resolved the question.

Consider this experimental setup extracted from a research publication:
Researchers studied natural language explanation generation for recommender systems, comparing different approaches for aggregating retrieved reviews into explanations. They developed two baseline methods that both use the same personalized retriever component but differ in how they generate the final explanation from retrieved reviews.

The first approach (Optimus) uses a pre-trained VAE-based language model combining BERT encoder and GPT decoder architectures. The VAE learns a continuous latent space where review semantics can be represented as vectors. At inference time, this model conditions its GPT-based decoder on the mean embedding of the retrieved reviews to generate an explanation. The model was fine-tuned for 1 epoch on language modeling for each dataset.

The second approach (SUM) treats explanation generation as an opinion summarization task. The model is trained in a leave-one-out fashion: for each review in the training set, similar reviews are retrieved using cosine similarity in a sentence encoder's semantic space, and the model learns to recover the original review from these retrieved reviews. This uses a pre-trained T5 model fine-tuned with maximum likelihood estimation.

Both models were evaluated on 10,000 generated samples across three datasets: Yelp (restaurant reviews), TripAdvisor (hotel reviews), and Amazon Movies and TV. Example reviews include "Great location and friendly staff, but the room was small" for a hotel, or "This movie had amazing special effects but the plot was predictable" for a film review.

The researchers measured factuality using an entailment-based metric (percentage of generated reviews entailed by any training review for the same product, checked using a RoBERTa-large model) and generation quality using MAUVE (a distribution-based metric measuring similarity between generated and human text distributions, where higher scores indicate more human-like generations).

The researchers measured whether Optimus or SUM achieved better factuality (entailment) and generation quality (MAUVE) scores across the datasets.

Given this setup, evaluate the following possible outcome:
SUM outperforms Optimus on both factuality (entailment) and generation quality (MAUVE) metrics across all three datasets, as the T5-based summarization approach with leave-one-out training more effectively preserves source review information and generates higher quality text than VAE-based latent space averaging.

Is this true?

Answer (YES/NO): YES